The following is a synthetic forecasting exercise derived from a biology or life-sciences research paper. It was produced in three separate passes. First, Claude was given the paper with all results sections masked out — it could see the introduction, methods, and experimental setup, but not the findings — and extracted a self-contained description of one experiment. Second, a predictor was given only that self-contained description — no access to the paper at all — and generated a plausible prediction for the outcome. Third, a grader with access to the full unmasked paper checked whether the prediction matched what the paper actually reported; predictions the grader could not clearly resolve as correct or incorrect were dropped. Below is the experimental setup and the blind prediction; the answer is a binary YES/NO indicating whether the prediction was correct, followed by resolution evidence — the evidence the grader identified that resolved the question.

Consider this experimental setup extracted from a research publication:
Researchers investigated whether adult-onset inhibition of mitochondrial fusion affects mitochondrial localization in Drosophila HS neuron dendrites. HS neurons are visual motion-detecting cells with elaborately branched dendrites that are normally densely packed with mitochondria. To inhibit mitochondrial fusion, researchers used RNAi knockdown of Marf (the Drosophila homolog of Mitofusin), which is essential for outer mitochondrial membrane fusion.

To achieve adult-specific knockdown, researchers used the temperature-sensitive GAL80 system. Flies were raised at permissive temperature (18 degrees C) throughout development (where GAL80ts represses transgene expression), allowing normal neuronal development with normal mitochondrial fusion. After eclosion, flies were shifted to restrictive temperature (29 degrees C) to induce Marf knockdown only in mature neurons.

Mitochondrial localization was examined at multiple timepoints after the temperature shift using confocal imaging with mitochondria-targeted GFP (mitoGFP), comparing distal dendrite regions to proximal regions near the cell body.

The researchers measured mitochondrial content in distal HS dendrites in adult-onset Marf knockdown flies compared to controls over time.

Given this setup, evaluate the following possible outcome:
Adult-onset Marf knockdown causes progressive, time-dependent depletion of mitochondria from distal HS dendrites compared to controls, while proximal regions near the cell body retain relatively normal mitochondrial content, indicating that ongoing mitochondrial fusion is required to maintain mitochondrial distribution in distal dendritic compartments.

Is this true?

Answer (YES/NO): NO